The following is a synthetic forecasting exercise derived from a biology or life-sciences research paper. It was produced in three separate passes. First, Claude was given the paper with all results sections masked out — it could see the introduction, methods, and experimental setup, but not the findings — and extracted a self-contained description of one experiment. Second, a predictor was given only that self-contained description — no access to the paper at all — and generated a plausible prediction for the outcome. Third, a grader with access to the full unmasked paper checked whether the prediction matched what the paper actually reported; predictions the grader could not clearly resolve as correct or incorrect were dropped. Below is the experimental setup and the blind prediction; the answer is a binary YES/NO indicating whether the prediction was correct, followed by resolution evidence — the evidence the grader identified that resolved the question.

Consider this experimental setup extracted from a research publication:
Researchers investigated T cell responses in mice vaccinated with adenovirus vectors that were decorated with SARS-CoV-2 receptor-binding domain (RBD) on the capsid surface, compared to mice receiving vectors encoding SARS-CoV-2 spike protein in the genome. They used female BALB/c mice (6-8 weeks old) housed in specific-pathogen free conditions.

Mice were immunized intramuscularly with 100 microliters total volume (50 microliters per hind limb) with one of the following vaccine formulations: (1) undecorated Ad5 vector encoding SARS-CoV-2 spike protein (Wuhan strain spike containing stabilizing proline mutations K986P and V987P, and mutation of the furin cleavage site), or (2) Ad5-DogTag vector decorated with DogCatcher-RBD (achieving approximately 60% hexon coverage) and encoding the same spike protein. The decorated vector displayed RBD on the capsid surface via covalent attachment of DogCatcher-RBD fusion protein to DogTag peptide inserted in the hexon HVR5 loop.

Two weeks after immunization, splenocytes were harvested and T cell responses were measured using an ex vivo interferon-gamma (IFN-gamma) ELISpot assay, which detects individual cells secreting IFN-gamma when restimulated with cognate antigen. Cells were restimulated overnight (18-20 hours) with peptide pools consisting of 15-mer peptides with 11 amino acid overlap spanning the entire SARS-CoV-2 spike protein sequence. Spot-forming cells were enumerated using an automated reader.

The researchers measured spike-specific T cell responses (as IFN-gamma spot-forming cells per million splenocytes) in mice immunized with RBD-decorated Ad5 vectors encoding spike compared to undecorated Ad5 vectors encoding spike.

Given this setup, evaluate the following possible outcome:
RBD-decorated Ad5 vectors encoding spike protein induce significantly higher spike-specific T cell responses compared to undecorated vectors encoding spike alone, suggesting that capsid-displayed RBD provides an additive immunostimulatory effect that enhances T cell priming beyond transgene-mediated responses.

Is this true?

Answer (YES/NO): NO